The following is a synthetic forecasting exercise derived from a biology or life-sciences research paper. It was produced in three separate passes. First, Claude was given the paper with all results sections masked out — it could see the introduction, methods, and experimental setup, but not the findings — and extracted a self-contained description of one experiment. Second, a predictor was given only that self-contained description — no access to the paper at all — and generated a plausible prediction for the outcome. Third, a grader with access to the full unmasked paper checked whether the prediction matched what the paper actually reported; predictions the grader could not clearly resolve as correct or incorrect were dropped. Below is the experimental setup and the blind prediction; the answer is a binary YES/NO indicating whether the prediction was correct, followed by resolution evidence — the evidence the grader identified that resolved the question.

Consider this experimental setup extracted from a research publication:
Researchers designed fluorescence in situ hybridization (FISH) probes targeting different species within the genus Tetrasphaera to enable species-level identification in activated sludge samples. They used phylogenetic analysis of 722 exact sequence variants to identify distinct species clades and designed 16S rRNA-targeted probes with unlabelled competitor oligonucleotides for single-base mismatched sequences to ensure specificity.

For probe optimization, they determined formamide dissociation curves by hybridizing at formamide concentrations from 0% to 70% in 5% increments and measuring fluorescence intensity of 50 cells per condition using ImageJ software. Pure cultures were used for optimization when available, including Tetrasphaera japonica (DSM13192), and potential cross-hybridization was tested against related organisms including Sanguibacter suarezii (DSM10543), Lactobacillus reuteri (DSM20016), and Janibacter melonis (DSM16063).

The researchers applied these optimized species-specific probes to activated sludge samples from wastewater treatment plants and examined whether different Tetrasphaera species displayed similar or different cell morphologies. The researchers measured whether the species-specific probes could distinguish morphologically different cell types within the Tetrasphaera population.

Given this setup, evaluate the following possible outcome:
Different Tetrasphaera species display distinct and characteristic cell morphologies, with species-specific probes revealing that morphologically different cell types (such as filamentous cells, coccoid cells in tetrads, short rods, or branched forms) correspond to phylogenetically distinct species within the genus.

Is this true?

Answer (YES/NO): YES